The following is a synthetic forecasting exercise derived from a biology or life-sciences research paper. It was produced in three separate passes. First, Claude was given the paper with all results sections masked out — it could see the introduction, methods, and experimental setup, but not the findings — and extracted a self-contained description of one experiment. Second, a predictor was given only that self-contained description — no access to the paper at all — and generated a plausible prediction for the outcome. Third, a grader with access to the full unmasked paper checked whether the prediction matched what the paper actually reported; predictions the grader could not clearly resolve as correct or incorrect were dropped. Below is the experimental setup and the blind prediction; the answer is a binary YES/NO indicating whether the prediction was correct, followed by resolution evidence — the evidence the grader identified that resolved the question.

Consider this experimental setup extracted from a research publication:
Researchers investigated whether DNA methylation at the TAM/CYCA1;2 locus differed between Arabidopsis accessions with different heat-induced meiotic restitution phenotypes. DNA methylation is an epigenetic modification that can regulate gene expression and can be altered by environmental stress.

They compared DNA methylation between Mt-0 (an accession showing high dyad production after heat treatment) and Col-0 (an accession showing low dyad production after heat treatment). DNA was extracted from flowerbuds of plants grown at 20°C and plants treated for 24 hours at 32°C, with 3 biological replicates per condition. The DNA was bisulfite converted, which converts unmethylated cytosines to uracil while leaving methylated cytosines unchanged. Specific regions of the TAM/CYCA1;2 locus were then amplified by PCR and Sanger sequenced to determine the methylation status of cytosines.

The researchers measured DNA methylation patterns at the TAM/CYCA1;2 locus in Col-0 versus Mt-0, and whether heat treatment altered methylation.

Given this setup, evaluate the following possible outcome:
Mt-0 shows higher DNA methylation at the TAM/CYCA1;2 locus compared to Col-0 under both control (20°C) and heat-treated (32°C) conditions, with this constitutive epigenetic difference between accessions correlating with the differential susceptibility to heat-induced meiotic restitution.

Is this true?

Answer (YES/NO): NO